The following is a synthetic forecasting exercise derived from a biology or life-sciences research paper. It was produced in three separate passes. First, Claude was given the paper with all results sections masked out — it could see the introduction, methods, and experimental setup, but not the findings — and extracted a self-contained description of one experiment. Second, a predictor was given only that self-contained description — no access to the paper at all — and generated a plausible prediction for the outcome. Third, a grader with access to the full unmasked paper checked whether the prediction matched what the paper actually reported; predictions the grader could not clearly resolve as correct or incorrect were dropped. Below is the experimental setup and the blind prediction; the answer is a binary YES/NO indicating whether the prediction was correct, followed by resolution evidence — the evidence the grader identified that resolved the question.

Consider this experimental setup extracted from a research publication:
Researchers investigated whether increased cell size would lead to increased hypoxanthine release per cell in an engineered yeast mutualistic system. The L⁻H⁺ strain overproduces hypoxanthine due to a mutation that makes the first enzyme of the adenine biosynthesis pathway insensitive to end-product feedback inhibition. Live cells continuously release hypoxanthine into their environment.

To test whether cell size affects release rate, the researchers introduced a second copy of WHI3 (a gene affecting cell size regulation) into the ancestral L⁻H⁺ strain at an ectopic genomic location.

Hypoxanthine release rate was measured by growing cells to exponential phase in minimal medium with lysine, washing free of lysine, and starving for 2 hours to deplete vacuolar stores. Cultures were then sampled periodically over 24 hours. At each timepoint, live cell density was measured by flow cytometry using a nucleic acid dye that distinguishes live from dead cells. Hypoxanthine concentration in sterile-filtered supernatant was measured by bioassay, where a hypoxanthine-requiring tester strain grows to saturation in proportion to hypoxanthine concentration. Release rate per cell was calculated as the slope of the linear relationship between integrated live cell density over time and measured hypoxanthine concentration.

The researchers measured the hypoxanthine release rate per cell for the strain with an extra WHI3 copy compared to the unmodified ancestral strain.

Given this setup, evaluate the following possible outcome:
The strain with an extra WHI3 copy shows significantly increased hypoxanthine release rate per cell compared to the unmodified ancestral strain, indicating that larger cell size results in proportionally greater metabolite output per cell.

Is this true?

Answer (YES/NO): YES